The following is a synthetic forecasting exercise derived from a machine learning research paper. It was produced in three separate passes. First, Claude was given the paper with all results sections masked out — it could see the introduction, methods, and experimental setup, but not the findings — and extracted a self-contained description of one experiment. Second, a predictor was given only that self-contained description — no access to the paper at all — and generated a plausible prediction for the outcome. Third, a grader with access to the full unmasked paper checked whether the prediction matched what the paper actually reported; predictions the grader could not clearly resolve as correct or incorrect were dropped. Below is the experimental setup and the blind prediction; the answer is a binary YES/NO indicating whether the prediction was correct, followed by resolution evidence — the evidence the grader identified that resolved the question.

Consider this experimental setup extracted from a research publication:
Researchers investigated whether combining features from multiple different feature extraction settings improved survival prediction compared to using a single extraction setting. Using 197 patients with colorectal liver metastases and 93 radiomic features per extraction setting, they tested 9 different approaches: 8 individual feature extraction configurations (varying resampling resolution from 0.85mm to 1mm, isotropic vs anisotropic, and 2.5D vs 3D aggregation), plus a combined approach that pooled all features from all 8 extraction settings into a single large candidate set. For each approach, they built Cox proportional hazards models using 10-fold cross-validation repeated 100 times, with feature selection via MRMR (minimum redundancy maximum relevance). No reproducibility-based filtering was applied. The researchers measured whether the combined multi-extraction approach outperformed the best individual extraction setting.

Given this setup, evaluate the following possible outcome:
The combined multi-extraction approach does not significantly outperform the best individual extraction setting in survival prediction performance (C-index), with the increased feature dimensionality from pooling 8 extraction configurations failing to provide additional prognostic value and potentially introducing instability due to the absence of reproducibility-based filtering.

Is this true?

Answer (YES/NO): YES